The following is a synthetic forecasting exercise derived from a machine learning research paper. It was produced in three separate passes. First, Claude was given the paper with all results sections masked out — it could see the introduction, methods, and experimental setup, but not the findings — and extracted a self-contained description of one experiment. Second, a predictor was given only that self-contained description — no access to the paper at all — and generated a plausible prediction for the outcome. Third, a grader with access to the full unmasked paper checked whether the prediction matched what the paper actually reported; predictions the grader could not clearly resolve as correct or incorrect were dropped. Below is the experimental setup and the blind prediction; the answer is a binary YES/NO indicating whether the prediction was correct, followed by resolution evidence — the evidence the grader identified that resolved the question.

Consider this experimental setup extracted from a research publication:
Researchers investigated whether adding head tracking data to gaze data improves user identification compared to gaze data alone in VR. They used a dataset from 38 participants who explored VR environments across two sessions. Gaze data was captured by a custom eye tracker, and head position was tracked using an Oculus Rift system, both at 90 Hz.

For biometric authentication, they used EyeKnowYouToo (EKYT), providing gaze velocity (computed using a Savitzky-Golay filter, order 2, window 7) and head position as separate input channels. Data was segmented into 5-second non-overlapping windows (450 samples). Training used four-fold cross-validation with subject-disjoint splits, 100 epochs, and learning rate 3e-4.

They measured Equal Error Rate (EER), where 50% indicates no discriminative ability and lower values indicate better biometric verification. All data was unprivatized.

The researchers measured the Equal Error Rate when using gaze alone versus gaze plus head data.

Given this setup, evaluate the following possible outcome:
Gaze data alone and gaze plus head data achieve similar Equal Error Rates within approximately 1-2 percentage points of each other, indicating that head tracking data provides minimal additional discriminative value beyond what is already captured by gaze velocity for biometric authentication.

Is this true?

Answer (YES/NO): NO